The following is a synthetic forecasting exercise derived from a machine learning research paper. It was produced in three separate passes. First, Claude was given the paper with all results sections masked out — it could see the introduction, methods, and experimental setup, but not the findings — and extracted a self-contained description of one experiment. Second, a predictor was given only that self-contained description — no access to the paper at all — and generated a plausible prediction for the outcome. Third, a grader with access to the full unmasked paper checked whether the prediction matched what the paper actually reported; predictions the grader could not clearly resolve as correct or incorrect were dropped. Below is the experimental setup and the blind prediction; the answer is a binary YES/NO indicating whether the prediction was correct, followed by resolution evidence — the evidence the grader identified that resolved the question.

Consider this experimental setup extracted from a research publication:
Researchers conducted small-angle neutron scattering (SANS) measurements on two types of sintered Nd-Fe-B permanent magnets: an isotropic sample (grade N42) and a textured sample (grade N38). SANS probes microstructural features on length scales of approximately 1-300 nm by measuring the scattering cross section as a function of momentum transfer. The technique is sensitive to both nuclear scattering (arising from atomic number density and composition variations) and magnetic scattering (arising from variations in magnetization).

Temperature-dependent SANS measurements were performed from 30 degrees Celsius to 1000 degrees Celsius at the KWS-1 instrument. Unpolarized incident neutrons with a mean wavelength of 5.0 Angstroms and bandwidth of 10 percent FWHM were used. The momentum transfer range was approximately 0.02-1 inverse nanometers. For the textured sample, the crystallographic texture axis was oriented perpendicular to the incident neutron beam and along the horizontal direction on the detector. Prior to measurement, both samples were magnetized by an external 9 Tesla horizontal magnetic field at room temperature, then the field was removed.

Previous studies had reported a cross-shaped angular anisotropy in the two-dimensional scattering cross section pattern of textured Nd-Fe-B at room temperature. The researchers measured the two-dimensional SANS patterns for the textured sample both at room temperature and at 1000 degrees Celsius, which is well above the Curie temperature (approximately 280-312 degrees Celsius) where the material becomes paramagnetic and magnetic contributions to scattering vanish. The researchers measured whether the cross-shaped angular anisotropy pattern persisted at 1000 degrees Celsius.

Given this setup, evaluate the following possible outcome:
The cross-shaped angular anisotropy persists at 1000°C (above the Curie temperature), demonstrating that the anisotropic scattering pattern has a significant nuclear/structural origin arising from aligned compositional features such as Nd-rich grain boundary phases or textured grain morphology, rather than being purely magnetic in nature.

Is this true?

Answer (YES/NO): YES